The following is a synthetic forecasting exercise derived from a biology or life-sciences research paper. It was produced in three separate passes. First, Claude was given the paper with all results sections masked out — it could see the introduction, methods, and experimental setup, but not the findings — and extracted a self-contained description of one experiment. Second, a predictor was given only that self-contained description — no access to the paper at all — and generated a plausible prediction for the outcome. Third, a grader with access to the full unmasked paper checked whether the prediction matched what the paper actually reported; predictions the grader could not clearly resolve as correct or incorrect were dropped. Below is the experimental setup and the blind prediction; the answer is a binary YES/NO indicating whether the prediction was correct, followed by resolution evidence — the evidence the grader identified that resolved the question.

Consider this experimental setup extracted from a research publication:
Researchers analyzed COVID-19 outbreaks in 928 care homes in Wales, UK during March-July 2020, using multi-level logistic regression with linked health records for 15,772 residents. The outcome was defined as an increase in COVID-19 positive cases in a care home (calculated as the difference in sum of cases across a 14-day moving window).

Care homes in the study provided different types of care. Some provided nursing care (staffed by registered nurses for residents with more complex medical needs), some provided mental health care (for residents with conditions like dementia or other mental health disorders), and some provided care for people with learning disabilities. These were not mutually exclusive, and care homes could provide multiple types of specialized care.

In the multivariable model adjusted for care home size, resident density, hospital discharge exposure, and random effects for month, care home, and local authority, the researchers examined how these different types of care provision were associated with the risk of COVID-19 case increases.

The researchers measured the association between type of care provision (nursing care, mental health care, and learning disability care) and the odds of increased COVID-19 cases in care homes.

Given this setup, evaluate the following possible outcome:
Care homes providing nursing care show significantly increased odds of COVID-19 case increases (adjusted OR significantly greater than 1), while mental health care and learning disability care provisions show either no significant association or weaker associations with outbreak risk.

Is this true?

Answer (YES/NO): NO